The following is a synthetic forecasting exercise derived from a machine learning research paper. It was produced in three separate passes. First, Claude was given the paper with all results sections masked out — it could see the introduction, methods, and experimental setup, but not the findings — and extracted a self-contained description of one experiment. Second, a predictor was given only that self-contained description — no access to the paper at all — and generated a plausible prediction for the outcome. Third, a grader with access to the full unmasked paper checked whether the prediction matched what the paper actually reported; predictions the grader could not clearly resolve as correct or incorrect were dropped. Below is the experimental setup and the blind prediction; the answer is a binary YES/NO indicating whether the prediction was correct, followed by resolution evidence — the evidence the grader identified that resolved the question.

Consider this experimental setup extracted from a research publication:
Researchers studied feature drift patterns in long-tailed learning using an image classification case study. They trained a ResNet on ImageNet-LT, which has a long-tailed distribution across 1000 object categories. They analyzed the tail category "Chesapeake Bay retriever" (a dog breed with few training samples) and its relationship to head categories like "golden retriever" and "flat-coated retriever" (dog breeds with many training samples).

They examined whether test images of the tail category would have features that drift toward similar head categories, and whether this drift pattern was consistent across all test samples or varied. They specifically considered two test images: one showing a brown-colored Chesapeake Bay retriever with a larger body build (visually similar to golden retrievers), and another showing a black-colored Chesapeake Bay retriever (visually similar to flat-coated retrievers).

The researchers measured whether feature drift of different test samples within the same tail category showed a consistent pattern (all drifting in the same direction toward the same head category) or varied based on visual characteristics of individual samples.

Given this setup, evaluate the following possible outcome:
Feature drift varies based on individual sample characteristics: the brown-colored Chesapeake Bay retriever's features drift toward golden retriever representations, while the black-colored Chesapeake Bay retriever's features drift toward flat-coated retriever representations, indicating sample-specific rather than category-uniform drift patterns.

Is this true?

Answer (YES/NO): YES